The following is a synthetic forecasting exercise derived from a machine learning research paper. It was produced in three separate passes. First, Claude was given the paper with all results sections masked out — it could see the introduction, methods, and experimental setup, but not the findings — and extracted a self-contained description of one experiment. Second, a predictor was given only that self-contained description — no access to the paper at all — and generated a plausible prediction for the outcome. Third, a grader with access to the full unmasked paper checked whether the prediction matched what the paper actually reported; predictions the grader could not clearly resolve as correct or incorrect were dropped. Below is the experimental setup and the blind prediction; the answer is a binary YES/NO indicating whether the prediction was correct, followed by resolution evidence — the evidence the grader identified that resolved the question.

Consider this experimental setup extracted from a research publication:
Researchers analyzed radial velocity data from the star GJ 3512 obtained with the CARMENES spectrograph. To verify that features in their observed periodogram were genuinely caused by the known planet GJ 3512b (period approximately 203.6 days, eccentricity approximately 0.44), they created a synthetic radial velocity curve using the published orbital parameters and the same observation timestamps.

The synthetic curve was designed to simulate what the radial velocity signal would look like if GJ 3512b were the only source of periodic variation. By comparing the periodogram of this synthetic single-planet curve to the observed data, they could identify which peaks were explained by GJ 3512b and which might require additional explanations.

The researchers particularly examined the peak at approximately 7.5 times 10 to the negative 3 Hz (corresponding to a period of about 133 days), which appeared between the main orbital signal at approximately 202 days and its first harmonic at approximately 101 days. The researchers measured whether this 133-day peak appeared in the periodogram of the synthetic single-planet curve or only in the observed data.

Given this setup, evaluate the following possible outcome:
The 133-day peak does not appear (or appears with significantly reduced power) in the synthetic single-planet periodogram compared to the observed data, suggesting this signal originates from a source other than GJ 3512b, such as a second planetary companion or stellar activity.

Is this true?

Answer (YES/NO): NO